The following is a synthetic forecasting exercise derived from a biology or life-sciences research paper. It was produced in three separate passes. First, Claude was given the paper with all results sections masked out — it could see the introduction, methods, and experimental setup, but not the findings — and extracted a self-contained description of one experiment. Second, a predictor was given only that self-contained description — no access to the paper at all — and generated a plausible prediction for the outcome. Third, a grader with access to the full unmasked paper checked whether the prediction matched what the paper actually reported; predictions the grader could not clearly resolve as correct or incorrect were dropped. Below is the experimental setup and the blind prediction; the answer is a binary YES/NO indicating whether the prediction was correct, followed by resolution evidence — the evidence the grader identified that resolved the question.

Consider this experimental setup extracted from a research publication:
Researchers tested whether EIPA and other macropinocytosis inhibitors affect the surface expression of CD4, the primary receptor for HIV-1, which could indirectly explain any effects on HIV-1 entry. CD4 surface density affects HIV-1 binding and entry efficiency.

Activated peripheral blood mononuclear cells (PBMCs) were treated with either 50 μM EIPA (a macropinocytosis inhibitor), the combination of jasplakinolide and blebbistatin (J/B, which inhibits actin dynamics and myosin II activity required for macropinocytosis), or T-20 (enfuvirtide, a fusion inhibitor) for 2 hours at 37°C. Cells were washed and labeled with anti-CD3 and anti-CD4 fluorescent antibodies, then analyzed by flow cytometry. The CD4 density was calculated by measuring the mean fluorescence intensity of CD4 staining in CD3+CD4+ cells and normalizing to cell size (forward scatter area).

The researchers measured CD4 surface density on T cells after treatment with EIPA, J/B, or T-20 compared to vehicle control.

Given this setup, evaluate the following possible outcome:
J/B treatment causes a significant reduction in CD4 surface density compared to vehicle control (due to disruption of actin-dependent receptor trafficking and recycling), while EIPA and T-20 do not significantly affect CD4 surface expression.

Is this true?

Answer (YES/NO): NO